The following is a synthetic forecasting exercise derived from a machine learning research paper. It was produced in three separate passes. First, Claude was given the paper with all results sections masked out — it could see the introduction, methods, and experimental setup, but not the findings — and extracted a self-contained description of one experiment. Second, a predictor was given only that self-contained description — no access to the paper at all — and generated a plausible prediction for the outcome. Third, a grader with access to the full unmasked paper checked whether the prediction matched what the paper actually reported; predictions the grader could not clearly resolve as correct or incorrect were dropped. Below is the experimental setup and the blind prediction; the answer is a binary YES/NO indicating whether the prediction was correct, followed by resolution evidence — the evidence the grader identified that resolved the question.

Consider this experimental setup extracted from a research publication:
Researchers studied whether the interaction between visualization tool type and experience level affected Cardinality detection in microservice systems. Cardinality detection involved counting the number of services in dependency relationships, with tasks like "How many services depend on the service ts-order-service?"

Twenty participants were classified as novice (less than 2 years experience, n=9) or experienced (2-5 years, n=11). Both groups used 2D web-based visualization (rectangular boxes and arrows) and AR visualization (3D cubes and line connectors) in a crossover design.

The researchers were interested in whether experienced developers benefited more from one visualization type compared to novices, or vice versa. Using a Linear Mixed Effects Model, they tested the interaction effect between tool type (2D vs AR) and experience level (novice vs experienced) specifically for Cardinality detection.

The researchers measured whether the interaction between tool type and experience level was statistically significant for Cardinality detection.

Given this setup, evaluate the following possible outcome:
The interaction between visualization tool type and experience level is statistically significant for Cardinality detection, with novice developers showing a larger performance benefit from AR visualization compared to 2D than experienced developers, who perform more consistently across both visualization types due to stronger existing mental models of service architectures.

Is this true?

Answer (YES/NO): NO